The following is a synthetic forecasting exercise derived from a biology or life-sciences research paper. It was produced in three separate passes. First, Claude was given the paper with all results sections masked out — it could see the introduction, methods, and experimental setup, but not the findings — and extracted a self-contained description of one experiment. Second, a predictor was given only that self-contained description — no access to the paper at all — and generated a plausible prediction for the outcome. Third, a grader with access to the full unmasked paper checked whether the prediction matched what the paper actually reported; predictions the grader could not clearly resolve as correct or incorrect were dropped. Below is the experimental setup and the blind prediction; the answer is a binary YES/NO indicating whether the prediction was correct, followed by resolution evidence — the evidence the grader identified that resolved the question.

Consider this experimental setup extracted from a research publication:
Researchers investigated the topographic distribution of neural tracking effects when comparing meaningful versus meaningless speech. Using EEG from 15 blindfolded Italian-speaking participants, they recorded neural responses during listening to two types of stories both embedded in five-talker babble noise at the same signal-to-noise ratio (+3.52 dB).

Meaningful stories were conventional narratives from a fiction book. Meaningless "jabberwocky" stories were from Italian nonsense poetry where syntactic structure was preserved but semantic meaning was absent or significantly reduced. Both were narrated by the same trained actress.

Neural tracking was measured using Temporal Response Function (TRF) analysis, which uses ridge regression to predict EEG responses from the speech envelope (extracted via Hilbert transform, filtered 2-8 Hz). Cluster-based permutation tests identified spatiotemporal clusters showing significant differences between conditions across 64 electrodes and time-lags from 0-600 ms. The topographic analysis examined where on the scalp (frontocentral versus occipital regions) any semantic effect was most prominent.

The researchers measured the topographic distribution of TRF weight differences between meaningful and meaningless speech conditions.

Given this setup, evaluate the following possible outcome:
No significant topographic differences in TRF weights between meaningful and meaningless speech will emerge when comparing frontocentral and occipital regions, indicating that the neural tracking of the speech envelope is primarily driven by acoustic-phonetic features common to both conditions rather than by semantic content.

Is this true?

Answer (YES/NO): NO